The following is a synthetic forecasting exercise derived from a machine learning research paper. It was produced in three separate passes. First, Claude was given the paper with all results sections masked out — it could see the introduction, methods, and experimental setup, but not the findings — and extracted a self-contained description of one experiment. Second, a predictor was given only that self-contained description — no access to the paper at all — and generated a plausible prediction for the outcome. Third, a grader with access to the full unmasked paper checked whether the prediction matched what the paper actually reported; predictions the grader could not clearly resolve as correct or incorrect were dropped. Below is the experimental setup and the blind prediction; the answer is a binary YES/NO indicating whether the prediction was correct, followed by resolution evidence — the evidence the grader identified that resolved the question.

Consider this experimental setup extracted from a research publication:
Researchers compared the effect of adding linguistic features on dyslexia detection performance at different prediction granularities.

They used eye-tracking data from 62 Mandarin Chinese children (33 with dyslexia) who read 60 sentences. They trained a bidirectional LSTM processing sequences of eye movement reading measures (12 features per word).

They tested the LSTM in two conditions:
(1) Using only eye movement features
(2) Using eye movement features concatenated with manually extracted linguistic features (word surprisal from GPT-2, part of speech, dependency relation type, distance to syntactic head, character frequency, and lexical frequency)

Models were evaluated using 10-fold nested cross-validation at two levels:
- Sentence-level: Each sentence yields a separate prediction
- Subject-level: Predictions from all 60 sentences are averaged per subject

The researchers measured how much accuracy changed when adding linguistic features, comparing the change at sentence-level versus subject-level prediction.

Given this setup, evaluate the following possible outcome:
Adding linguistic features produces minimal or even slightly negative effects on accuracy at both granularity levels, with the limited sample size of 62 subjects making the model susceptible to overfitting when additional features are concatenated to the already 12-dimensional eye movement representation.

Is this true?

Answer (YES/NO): YES